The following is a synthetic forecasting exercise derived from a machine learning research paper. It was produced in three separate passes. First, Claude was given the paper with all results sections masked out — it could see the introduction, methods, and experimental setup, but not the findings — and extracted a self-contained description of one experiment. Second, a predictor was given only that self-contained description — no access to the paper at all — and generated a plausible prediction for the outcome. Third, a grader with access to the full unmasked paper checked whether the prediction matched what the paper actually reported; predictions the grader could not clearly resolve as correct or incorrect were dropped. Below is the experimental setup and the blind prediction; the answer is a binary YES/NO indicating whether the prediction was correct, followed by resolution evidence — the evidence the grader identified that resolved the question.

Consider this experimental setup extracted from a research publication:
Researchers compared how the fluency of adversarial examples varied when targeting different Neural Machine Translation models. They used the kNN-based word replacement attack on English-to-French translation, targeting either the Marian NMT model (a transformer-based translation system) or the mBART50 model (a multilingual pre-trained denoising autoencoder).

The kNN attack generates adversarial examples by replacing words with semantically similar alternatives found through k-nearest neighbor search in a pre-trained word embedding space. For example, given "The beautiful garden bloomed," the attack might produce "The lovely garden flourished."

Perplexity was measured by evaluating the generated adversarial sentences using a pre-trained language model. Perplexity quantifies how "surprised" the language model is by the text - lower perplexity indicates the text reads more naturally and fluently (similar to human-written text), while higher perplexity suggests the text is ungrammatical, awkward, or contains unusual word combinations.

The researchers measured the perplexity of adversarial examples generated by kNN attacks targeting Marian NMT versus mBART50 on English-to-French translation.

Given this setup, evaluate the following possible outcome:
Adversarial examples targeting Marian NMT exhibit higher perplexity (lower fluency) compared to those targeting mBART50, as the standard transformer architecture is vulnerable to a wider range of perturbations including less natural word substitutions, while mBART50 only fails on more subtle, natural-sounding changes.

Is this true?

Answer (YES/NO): YES